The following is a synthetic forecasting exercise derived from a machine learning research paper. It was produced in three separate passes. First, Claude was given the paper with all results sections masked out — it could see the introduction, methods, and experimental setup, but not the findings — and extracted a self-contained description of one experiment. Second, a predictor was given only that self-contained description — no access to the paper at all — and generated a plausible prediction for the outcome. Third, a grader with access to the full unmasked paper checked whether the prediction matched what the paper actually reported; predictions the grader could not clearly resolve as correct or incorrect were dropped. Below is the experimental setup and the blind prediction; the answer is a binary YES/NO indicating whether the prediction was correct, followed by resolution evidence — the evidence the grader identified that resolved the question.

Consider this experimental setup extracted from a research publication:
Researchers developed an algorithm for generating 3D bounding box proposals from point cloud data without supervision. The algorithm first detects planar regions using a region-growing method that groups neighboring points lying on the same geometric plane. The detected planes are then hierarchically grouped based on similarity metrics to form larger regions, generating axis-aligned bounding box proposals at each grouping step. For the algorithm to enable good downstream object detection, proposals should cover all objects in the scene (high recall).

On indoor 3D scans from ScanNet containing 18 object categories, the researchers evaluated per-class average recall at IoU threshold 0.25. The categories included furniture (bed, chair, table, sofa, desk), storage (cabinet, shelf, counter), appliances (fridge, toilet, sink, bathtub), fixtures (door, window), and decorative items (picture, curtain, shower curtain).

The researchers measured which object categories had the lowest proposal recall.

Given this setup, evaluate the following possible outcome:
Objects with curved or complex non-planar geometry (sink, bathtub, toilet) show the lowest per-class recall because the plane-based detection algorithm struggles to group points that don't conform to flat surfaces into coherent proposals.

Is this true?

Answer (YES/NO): NO